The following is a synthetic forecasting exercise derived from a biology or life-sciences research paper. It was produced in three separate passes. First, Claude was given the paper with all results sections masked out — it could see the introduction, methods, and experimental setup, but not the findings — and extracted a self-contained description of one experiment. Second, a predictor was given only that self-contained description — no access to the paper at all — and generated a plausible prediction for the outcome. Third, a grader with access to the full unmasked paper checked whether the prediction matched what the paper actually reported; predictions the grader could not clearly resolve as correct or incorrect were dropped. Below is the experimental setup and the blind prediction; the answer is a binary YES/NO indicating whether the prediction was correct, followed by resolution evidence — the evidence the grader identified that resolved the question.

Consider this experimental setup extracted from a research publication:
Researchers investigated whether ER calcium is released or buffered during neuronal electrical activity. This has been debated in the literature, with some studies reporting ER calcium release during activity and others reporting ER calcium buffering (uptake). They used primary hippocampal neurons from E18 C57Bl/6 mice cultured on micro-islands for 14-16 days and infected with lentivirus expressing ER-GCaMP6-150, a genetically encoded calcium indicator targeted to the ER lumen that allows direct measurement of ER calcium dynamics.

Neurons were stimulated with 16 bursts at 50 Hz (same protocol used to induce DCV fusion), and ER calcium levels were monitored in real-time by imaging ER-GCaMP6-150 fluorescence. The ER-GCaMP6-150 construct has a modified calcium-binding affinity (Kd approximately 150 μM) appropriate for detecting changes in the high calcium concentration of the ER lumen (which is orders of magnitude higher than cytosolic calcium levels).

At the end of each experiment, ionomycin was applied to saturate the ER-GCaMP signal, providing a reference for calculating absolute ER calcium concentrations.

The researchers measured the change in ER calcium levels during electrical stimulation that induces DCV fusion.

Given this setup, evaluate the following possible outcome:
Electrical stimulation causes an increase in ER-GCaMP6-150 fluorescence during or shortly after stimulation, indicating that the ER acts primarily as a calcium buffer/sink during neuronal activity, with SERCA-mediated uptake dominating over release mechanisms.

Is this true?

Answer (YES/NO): NO